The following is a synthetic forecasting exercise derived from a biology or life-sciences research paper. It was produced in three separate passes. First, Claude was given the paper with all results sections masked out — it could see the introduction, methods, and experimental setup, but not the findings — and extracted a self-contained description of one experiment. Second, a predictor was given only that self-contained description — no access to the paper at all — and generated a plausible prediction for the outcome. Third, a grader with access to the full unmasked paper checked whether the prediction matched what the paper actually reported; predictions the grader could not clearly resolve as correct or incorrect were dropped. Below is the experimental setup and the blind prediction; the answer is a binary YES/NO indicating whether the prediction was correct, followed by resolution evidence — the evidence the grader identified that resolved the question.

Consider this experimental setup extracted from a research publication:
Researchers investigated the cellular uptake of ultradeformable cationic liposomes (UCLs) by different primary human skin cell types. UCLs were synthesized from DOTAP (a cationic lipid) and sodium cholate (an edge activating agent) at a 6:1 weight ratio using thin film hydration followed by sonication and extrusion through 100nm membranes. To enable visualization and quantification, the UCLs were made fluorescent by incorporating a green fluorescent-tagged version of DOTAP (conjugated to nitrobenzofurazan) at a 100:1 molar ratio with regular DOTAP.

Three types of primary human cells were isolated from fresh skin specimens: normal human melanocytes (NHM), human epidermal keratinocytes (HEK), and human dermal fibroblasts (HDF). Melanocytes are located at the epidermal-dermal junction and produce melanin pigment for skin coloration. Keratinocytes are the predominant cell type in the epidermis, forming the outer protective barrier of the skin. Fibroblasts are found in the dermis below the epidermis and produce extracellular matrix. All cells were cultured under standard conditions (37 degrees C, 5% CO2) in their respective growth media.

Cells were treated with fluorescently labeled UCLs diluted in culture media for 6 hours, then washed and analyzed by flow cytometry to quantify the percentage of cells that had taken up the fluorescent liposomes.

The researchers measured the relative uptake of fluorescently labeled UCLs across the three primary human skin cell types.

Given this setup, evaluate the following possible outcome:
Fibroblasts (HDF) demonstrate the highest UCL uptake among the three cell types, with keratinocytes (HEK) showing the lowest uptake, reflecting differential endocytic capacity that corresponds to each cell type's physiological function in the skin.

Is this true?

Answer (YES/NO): NO